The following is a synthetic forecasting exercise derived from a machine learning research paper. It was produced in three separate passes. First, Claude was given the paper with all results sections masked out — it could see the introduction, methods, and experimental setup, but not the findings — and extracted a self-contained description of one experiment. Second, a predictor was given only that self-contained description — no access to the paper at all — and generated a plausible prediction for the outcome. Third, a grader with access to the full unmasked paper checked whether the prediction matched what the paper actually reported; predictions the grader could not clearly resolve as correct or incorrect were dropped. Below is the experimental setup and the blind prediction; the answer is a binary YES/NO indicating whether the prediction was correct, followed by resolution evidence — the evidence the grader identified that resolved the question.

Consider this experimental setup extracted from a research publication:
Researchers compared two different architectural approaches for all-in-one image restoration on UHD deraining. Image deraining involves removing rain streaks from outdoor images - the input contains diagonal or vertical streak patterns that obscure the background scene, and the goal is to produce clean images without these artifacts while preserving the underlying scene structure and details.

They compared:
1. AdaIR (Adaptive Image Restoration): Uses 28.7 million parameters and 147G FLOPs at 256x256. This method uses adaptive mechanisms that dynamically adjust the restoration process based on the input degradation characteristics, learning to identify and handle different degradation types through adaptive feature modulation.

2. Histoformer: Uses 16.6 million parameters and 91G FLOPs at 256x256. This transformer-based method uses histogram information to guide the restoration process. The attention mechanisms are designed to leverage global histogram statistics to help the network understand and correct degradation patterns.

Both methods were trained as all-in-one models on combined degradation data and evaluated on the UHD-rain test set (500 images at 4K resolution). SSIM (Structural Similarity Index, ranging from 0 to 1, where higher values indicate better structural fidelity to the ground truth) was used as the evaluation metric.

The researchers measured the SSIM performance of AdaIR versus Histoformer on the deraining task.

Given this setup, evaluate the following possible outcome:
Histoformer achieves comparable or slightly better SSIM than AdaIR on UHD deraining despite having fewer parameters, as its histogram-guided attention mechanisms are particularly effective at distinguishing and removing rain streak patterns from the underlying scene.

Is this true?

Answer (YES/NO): NO